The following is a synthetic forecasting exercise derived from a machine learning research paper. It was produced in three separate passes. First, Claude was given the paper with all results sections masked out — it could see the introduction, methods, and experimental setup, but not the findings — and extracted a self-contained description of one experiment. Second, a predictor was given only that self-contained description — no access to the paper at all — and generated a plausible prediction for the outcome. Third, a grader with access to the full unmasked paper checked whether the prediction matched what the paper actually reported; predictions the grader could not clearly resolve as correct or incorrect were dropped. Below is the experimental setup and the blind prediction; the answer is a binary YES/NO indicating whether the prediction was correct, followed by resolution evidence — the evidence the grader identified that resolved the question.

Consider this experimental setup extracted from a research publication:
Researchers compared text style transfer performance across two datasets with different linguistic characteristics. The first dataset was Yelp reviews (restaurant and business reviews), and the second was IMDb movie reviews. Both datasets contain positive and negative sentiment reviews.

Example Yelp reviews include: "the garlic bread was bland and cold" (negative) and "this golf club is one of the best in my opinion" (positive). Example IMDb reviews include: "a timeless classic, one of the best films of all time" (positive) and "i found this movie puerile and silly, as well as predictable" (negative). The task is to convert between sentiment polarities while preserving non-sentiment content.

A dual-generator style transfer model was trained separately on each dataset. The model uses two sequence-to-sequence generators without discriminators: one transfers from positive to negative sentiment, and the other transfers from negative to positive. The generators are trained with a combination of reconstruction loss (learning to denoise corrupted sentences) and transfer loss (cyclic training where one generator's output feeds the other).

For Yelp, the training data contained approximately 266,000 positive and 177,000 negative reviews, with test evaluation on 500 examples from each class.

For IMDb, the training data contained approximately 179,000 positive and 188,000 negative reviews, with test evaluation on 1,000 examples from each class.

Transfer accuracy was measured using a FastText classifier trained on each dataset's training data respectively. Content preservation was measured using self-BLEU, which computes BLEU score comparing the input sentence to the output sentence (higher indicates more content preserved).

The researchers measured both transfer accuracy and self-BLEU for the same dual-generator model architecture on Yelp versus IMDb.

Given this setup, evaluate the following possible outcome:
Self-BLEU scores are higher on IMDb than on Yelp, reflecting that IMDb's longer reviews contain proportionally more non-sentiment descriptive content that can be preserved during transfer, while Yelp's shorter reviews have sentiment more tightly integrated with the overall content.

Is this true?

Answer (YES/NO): YES